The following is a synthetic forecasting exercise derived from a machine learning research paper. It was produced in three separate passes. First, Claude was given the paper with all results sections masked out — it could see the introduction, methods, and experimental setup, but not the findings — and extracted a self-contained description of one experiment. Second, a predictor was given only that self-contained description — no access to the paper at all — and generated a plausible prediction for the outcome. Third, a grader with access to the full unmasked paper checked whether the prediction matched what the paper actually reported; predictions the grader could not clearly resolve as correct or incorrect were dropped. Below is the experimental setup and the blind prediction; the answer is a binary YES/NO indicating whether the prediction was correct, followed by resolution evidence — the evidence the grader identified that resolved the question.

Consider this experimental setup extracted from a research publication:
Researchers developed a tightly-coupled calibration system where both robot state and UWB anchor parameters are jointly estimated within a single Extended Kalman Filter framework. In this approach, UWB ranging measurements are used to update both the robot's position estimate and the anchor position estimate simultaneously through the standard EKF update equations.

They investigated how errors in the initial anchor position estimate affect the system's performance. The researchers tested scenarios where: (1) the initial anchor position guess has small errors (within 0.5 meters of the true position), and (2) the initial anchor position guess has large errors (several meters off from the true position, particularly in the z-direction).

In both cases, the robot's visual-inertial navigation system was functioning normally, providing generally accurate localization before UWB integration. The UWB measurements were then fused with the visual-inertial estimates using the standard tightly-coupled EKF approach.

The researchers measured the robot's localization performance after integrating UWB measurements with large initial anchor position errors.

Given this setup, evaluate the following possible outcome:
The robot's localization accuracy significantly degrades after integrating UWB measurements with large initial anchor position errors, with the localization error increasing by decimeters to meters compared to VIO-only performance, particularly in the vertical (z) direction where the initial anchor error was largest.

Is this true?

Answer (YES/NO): YES